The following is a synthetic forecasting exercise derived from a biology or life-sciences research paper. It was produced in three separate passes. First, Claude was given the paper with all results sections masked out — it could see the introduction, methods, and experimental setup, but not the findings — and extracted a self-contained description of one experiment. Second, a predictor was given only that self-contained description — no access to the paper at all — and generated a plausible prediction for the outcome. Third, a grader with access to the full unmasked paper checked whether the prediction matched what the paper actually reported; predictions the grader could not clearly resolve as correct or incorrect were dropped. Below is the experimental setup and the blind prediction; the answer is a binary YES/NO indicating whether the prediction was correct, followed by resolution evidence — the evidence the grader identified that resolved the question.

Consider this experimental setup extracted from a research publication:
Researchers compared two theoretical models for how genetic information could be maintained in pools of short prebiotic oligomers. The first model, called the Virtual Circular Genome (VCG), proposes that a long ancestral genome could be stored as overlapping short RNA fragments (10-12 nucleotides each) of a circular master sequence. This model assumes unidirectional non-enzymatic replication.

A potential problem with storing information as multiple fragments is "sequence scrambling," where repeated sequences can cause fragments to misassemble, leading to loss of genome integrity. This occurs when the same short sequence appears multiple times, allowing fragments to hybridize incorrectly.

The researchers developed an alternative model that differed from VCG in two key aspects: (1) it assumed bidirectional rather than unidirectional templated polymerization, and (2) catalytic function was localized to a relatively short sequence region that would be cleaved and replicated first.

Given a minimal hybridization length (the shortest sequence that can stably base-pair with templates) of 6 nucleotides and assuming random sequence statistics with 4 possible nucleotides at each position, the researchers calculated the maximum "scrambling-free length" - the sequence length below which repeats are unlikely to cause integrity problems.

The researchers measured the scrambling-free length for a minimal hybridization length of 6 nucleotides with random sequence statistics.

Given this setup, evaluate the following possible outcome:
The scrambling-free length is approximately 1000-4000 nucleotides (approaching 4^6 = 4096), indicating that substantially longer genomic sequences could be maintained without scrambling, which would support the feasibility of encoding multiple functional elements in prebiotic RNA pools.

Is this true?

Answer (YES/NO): NO